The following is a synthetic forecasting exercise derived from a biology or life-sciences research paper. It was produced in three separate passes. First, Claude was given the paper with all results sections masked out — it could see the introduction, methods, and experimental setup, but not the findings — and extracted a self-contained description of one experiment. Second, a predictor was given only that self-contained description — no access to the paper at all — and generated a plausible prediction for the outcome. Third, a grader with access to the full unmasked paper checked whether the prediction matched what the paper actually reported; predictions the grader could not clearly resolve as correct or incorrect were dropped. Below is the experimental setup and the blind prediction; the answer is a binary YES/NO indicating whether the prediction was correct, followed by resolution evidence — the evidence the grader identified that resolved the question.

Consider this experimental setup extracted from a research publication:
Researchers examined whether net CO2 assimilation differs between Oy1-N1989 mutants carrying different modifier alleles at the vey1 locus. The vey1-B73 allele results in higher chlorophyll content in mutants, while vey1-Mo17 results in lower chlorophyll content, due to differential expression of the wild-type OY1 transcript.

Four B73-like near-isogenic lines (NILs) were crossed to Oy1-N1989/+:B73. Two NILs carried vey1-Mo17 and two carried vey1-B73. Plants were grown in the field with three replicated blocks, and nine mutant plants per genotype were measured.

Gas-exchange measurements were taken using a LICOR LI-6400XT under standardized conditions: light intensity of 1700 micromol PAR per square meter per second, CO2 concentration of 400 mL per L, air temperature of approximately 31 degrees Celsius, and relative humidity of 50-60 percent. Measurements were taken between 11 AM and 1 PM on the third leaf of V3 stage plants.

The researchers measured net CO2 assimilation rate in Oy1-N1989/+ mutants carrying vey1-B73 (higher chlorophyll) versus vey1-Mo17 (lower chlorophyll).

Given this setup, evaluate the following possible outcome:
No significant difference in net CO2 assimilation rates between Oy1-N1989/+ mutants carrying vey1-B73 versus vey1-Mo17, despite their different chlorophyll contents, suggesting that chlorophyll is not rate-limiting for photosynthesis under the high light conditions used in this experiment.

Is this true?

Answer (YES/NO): NO